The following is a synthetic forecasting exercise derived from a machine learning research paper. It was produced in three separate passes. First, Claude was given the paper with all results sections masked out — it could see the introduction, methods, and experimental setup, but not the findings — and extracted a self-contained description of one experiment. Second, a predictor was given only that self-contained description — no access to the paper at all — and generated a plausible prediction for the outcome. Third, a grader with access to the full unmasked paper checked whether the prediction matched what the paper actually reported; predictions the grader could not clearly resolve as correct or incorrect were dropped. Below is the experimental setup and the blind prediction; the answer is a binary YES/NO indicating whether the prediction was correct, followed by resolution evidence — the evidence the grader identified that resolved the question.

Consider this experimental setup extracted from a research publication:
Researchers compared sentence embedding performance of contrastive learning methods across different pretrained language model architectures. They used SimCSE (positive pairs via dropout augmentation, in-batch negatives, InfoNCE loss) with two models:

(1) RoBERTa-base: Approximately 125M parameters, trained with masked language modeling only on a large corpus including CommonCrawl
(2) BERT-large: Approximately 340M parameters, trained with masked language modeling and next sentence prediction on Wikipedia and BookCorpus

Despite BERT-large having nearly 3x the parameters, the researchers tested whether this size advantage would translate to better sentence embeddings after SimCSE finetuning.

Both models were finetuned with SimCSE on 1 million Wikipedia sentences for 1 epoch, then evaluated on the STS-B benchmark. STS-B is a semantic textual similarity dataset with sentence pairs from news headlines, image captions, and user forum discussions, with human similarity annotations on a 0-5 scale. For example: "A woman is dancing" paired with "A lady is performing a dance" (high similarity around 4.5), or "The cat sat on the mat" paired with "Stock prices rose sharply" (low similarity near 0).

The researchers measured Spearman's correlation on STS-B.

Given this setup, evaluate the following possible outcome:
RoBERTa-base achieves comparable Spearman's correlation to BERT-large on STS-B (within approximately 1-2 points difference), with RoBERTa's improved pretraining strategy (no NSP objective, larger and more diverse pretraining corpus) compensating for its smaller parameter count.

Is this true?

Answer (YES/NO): YES